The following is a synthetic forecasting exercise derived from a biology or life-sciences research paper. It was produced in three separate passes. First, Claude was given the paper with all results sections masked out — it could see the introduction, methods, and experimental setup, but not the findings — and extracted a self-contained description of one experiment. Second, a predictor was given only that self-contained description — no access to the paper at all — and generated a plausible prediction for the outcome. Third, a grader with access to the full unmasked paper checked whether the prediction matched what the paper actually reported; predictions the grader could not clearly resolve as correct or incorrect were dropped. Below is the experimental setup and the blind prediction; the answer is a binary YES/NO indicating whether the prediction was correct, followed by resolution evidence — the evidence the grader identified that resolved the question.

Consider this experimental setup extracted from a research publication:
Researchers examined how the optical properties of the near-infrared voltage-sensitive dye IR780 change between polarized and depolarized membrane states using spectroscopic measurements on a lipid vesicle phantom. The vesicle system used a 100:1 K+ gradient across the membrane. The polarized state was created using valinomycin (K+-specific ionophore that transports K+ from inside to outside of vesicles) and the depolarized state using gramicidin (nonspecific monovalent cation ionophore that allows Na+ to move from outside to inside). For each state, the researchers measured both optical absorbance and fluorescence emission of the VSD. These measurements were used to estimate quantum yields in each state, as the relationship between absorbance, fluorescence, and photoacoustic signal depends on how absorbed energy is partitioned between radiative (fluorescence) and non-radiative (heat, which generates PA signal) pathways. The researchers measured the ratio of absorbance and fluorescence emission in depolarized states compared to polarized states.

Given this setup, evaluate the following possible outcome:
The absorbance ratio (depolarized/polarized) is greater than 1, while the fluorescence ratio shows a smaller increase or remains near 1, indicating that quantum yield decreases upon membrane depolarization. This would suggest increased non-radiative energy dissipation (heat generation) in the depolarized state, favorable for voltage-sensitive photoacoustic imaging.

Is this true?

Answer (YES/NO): NO